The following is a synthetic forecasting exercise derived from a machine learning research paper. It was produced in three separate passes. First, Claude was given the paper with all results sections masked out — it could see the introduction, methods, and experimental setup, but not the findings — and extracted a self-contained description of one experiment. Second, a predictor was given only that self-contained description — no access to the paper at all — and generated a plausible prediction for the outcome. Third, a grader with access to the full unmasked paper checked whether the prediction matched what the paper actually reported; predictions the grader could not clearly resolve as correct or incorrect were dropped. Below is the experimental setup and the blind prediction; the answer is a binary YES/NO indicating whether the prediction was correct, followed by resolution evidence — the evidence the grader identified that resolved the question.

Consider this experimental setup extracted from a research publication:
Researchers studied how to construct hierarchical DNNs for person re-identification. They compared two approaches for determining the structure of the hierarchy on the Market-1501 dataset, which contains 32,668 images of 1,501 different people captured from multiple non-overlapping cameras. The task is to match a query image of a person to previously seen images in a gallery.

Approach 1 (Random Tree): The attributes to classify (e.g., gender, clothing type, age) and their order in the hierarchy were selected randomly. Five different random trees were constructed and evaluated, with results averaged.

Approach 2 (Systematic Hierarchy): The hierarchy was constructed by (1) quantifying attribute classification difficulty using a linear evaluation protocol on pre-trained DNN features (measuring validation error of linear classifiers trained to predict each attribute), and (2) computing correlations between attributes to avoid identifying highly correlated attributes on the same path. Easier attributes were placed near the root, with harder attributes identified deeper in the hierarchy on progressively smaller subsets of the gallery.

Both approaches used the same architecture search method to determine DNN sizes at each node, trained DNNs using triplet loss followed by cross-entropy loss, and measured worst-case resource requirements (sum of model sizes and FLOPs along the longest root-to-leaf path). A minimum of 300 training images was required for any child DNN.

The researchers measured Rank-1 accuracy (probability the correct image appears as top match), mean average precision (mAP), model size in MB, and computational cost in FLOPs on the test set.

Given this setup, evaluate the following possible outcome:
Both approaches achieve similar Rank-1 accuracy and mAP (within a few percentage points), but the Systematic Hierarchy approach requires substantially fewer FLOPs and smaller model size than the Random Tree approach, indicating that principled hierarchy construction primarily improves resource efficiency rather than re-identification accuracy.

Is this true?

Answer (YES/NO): NO